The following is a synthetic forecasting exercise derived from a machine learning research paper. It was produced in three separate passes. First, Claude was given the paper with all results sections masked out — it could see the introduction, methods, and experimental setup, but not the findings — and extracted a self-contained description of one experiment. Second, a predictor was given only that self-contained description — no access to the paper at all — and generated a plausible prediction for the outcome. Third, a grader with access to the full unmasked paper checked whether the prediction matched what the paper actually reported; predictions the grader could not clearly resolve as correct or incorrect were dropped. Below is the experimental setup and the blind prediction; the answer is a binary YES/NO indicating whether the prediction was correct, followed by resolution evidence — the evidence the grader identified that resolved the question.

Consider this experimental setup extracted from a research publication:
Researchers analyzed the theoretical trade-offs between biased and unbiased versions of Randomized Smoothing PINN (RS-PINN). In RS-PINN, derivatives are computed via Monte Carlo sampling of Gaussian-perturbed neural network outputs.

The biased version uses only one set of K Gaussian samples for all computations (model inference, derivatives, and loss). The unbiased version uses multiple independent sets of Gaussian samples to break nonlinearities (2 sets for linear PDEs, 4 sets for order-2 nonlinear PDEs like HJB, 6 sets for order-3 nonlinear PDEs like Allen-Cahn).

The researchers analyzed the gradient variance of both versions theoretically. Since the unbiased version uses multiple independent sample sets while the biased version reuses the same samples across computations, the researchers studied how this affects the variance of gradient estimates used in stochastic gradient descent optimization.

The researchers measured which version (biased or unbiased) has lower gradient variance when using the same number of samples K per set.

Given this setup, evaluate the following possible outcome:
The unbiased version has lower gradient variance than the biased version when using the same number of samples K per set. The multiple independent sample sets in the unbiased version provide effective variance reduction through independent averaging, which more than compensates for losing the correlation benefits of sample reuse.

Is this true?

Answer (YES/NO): NO